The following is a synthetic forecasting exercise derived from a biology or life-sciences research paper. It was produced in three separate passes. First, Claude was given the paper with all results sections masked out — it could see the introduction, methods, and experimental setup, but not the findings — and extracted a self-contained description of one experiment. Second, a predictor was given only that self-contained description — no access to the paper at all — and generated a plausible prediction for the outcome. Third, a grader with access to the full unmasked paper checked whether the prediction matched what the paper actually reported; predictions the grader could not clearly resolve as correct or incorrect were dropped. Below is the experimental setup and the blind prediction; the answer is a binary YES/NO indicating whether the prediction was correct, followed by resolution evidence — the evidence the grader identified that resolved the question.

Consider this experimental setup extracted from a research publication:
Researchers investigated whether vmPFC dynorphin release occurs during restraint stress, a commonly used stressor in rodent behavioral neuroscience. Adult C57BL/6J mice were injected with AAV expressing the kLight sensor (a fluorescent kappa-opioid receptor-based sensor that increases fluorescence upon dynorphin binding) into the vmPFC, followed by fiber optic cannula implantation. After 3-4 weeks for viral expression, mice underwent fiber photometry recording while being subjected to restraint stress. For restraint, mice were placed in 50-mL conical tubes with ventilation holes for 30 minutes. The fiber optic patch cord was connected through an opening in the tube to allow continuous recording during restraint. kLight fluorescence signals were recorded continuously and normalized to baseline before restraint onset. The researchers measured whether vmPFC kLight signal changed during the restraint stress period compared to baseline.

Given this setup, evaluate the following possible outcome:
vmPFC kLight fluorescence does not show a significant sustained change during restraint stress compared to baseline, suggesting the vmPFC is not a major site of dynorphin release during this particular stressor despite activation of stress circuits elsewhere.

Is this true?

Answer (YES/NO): NO